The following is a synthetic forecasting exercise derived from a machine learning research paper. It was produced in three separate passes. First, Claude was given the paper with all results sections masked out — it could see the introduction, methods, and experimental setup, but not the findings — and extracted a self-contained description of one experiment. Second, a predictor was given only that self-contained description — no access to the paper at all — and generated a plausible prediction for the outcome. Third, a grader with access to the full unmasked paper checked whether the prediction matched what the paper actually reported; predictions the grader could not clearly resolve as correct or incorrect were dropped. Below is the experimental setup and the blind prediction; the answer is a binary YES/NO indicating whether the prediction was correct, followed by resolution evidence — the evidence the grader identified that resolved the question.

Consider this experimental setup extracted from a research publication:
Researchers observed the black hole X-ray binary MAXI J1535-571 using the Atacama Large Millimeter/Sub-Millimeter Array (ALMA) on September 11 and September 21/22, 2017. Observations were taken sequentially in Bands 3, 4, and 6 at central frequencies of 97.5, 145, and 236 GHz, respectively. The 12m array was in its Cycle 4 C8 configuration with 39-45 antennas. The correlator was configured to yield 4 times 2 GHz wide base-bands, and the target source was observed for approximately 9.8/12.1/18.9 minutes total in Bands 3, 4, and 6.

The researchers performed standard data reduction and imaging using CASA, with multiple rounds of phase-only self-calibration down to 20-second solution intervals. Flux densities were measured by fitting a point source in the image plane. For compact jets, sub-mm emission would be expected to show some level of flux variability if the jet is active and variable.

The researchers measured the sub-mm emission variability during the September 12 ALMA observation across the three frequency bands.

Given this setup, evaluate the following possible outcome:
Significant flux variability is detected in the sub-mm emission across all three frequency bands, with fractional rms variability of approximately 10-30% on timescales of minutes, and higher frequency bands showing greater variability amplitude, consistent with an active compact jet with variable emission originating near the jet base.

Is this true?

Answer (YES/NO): NO